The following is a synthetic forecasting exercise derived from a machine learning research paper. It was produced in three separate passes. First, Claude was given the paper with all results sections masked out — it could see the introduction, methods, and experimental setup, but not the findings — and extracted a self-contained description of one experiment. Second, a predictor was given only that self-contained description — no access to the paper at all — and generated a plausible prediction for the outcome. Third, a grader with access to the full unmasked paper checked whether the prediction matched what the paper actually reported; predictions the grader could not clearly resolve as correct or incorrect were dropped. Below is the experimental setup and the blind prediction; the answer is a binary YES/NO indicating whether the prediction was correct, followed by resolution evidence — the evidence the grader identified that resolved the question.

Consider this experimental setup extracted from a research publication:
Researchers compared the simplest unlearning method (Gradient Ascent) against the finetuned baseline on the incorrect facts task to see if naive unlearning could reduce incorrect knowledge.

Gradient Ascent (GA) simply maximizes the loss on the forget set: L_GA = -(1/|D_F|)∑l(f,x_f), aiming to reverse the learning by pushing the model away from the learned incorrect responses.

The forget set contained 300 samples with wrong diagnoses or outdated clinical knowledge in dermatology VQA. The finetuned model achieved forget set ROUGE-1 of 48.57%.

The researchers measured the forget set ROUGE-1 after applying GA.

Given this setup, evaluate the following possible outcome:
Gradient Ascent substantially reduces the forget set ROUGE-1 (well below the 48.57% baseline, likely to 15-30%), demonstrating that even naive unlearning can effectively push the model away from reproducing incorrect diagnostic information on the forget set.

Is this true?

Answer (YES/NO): NO